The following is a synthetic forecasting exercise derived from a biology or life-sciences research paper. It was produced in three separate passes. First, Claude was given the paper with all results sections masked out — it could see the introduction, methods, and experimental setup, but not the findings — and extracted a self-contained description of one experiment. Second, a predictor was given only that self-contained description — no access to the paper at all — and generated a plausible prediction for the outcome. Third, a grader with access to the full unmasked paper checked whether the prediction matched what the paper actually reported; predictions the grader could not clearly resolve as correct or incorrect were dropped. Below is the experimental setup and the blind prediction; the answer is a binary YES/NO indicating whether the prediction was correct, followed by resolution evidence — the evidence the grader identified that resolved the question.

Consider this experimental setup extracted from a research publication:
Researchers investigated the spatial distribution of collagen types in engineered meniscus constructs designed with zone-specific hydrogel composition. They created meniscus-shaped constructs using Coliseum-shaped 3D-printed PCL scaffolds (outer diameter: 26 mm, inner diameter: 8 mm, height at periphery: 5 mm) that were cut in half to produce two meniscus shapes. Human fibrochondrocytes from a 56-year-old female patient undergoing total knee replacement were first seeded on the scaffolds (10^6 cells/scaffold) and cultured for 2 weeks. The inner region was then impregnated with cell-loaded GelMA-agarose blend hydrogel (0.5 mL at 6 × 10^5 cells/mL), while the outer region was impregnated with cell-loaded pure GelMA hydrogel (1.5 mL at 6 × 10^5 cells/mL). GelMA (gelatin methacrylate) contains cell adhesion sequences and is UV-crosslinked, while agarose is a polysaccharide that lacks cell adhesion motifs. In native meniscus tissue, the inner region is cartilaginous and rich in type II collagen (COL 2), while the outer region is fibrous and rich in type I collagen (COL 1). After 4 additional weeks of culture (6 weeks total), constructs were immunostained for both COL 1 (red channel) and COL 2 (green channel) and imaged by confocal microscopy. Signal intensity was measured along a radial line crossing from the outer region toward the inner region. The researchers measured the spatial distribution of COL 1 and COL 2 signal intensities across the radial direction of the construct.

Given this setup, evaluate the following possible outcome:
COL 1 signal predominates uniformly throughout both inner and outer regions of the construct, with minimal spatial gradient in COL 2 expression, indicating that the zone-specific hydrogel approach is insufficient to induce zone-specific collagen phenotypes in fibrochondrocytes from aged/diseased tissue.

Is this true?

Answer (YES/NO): NO